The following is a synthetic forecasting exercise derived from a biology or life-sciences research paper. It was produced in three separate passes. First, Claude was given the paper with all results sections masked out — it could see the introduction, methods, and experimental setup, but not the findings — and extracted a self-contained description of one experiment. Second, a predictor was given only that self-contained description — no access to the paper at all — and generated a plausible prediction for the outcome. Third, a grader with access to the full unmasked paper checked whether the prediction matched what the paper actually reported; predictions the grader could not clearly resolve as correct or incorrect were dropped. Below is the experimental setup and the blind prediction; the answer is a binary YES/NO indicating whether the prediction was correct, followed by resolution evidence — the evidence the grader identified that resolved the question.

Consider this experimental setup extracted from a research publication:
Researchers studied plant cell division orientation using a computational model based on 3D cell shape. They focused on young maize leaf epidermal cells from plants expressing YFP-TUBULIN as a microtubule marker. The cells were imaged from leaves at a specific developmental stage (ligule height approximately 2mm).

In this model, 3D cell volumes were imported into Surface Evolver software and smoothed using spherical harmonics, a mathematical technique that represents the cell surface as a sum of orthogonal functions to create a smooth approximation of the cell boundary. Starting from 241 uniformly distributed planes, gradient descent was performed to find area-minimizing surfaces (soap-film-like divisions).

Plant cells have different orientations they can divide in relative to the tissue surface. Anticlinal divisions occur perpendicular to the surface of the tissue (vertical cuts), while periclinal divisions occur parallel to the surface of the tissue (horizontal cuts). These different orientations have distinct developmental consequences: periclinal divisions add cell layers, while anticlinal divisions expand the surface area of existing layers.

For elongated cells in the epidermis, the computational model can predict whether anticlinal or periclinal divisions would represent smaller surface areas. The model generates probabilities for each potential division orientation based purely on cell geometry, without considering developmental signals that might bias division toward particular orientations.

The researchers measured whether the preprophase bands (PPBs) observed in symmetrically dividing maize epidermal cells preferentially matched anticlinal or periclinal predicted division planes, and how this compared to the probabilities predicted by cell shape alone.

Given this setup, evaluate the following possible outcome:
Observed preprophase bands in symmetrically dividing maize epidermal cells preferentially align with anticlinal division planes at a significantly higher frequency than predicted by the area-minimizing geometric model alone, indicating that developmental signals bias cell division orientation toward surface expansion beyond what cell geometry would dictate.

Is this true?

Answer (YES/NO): YES